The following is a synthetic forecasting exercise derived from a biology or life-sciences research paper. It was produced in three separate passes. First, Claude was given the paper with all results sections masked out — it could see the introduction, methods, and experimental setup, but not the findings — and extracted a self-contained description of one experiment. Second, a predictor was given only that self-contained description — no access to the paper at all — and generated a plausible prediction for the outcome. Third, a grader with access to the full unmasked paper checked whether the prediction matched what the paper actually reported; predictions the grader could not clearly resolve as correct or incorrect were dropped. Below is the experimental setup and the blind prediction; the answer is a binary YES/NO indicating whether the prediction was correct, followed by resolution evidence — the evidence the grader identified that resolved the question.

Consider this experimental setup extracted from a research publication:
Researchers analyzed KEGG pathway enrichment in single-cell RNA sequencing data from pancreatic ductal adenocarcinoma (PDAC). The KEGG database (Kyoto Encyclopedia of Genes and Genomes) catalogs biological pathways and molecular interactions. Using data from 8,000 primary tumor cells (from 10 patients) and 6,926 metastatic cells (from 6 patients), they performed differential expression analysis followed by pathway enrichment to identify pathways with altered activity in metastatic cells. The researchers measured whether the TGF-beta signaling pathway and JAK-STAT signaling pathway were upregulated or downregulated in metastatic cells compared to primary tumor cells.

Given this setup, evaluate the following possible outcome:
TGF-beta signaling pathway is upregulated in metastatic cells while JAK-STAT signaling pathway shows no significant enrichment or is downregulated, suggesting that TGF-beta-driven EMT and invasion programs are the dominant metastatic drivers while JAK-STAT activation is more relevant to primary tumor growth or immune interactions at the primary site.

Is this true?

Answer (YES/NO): NO